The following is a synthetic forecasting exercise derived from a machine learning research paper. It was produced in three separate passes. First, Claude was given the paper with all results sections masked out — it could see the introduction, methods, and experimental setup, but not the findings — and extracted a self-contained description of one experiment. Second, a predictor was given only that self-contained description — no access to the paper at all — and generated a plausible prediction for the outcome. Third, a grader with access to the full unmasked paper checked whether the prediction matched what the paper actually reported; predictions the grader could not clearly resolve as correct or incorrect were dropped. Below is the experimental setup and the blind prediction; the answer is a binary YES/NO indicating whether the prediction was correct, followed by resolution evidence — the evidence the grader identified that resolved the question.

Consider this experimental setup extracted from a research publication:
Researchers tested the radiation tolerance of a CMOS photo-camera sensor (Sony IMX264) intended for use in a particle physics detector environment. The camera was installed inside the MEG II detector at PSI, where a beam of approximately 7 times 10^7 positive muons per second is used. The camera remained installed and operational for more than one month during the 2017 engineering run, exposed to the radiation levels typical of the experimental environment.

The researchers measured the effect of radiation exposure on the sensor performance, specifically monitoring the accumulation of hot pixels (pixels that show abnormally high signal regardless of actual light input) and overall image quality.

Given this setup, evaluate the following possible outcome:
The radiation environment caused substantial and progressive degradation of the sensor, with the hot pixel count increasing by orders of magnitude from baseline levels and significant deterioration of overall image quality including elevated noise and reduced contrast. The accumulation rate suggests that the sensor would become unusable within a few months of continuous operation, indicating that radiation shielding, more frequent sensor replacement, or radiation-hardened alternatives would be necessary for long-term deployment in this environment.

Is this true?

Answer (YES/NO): NO